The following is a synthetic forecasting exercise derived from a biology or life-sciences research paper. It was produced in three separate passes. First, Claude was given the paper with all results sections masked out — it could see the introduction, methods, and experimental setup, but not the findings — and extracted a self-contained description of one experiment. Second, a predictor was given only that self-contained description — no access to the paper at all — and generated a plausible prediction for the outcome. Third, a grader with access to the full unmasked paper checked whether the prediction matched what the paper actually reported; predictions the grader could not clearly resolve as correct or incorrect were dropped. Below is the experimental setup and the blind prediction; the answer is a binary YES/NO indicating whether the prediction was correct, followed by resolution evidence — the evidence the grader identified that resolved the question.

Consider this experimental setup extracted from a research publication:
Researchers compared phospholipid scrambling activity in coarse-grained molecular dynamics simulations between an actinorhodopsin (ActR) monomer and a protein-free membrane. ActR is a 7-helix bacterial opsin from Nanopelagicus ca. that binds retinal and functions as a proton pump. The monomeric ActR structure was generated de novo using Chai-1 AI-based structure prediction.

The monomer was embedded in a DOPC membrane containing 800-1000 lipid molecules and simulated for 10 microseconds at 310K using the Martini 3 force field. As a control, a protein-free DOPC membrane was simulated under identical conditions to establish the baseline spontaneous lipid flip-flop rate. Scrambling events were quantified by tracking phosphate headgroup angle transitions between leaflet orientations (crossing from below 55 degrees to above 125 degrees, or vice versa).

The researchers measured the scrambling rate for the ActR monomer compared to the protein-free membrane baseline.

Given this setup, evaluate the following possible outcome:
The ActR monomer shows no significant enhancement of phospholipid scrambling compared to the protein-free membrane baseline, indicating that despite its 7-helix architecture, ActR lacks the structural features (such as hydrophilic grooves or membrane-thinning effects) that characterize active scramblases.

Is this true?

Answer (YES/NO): YES